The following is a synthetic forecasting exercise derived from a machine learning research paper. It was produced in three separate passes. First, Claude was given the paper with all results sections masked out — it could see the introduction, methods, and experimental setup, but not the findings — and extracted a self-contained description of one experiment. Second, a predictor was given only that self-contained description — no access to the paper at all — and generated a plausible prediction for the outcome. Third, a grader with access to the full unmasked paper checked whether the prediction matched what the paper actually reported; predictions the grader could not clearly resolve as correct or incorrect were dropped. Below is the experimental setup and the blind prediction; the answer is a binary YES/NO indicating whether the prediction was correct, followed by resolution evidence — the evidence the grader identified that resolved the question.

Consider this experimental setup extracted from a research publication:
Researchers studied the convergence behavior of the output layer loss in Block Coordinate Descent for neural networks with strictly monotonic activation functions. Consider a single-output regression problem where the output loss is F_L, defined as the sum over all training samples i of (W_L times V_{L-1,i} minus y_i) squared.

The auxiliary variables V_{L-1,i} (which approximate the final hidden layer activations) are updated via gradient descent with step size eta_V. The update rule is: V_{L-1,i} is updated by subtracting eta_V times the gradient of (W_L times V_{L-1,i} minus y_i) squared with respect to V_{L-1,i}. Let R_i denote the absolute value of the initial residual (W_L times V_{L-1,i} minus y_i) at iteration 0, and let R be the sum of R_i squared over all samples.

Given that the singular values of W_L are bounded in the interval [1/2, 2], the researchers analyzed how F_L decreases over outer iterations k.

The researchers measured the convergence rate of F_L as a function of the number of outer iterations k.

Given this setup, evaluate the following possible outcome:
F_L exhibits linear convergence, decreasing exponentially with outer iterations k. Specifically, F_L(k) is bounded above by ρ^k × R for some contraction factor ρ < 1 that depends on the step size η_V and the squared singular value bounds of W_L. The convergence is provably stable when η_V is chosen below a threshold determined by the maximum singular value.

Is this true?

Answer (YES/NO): NO